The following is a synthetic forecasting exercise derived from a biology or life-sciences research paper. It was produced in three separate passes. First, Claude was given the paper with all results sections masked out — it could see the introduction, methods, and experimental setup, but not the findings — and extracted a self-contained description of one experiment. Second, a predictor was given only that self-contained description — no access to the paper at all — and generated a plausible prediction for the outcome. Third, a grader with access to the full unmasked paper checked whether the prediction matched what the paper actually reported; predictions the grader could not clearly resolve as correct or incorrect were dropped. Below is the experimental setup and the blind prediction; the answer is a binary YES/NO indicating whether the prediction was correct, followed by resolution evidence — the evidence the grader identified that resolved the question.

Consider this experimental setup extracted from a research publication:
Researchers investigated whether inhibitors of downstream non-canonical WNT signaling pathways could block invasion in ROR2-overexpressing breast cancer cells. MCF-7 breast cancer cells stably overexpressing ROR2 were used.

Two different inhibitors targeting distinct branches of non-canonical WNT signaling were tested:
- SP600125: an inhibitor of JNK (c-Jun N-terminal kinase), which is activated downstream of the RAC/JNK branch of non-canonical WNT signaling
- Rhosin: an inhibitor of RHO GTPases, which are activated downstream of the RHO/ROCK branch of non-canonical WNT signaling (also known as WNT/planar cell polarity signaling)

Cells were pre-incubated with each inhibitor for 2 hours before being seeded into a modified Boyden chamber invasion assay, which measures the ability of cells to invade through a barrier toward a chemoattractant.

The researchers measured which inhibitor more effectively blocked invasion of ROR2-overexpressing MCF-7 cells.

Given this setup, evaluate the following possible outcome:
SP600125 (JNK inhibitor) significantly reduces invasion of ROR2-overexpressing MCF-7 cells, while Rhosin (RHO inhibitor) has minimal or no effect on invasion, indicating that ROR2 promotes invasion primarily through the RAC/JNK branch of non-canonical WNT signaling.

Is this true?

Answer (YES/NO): NO